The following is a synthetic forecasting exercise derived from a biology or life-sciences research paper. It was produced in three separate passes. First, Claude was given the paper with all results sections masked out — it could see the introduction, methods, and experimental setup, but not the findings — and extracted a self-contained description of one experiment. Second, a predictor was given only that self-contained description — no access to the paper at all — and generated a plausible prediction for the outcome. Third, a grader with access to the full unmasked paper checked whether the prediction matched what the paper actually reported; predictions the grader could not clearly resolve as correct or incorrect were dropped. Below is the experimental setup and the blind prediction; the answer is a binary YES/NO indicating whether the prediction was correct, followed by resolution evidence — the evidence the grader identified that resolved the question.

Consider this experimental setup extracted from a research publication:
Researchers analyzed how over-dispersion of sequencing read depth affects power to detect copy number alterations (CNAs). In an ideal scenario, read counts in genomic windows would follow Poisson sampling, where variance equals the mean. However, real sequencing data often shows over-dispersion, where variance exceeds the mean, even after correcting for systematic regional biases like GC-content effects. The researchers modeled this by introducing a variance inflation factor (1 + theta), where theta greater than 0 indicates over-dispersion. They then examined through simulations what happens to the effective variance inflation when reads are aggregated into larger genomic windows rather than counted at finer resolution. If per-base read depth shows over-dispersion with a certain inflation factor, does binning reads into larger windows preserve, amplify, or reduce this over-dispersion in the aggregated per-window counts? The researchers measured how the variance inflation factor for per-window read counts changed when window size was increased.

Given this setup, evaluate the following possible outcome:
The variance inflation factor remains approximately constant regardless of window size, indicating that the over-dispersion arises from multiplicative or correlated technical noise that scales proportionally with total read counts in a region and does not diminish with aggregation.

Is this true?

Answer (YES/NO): NO